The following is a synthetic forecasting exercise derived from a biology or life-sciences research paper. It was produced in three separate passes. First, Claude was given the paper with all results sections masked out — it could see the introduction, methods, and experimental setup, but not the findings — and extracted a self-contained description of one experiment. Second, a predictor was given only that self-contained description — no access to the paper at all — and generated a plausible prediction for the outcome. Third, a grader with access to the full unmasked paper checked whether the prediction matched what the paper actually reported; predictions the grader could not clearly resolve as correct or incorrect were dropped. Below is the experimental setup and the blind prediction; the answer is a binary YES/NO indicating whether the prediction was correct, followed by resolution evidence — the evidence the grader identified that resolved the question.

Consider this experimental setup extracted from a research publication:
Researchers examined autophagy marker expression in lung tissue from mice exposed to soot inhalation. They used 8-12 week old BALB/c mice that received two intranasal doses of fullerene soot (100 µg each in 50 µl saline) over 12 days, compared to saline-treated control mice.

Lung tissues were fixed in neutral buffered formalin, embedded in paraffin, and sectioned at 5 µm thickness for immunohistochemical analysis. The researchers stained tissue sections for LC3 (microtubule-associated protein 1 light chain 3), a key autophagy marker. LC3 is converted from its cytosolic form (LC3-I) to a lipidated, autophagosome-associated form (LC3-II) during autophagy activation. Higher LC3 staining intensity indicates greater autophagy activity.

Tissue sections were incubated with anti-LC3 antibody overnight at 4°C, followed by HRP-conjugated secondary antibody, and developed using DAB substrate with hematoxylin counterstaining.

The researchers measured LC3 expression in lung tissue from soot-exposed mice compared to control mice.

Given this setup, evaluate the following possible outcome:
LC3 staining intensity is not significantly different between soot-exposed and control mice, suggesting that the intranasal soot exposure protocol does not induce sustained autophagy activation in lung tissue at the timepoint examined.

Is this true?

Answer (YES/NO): NO